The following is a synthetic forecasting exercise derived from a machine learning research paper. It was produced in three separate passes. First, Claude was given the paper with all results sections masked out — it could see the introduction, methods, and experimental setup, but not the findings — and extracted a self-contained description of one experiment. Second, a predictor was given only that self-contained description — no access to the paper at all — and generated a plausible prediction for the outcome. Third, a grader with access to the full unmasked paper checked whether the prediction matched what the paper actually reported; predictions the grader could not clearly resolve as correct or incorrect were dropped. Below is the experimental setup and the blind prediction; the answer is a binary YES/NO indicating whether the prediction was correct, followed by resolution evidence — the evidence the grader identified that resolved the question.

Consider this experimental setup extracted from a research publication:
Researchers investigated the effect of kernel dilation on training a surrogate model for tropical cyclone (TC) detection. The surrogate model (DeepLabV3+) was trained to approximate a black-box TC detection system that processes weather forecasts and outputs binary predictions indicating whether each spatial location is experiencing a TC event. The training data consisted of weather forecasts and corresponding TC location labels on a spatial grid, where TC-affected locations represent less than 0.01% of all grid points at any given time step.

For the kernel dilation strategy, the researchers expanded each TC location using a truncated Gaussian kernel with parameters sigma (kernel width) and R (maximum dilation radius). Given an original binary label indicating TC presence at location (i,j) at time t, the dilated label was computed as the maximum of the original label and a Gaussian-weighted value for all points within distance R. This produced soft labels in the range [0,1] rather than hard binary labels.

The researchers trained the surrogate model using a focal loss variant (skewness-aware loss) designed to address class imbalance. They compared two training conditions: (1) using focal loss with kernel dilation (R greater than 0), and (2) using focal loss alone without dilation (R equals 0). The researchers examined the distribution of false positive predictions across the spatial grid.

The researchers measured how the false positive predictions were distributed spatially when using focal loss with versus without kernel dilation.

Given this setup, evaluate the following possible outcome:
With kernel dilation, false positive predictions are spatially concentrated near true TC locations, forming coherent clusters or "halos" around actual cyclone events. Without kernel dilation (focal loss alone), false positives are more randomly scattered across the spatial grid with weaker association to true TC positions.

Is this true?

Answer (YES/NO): YES